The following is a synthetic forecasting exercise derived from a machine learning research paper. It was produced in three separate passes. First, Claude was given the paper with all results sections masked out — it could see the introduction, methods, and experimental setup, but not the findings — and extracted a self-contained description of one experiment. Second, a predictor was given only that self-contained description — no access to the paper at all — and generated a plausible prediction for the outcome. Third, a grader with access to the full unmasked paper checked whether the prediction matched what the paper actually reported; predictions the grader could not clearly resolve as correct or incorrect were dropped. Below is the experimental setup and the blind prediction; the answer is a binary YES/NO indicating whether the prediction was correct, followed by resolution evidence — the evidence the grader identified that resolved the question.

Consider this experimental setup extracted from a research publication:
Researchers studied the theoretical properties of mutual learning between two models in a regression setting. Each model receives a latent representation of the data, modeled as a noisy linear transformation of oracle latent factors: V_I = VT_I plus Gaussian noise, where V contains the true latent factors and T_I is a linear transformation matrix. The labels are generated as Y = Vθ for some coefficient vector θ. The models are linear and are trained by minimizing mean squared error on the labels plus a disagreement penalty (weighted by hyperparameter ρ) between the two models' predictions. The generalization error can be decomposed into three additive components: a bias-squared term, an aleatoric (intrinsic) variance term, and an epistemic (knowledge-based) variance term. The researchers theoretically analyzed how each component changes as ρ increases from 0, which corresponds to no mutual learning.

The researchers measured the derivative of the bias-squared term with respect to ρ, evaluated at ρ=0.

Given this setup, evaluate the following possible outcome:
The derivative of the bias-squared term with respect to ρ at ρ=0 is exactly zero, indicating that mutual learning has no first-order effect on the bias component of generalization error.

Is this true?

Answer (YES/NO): YES